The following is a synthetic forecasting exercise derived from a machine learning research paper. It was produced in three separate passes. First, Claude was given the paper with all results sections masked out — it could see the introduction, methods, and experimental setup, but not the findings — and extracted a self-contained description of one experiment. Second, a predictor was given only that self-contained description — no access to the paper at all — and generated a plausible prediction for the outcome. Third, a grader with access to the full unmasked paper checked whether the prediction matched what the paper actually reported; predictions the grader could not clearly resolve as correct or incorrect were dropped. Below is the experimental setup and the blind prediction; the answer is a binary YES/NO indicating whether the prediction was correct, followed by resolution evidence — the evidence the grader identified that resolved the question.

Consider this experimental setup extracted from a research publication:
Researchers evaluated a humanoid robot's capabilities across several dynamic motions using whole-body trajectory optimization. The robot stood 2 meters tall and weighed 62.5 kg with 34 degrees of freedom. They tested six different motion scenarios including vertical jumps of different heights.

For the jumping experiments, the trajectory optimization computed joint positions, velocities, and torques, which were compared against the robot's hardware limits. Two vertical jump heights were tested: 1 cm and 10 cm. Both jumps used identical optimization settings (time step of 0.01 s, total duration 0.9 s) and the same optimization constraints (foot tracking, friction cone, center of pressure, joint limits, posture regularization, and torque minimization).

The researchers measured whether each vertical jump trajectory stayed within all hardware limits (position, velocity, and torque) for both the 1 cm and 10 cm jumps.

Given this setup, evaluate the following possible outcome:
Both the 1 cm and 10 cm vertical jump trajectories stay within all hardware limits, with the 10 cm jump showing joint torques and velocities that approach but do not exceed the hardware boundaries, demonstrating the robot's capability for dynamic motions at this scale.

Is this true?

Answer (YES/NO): NO